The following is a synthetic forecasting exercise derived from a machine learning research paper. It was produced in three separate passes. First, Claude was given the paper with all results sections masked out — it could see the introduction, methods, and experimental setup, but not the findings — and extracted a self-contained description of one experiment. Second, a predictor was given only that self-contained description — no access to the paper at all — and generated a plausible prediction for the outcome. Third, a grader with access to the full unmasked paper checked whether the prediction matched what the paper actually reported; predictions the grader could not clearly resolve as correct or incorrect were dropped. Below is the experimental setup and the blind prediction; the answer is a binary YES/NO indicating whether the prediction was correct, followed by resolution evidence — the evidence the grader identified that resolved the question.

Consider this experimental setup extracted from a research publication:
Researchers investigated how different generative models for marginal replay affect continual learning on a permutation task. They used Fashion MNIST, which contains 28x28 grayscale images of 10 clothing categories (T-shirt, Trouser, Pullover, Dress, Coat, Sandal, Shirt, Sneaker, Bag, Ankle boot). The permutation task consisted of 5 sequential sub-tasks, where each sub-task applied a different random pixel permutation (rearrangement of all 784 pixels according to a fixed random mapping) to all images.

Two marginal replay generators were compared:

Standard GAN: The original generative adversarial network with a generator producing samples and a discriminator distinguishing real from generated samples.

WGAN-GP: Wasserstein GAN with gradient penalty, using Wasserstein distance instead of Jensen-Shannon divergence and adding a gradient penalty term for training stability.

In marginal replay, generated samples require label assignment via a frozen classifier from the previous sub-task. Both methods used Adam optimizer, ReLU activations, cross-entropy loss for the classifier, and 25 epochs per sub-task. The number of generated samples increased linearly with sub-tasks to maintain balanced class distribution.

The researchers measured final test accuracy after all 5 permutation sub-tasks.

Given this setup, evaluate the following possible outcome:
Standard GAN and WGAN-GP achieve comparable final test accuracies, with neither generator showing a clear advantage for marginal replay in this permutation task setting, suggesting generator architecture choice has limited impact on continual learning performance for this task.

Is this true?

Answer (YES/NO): NO